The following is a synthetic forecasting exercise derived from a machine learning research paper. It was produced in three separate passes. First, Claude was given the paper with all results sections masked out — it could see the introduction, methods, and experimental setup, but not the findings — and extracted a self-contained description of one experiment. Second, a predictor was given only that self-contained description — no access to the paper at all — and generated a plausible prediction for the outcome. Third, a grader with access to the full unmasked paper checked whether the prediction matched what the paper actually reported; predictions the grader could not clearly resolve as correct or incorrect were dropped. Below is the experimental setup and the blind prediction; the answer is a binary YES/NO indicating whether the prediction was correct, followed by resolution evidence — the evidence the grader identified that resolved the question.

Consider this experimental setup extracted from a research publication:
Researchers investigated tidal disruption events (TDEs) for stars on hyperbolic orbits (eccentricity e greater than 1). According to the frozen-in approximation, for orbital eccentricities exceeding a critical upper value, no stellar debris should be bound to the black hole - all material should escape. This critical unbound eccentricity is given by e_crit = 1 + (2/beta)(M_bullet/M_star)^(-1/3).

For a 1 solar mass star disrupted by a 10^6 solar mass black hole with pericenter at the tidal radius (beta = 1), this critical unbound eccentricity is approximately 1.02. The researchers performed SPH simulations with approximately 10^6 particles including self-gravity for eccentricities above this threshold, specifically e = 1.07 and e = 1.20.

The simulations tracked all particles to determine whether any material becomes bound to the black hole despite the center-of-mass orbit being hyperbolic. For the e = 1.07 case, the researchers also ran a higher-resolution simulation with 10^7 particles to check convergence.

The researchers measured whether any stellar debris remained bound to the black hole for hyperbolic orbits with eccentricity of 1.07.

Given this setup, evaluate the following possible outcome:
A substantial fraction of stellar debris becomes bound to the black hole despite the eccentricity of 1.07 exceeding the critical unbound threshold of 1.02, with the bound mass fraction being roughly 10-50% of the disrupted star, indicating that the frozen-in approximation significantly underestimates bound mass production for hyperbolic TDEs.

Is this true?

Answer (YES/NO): NO